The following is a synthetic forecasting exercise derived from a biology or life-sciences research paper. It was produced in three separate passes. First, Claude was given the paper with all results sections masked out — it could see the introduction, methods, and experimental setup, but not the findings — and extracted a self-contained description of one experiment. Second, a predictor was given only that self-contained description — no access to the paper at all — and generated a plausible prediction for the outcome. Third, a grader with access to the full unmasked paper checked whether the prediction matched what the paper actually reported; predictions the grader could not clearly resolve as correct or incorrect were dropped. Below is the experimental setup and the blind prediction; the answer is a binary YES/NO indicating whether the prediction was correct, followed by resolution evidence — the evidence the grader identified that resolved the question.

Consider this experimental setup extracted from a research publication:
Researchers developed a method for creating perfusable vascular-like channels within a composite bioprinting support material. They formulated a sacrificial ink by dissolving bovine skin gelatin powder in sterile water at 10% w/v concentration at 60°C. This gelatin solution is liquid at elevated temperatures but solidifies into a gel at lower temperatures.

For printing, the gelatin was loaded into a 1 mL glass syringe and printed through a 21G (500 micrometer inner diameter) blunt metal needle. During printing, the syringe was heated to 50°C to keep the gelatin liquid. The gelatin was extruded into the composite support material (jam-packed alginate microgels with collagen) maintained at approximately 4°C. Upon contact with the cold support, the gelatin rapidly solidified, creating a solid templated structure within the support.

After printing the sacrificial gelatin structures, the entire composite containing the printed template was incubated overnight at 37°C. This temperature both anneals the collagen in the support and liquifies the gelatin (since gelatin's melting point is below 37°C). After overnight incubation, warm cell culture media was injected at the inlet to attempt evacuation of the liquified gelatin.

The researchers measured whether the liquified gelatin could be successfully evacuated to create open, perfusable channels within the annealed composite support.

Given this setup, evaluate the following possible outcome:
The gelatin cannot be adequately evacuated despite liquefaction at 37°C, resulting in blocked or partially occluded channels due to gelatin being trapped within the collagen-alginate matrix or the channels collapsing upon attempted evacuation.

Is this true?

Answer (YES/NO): NO